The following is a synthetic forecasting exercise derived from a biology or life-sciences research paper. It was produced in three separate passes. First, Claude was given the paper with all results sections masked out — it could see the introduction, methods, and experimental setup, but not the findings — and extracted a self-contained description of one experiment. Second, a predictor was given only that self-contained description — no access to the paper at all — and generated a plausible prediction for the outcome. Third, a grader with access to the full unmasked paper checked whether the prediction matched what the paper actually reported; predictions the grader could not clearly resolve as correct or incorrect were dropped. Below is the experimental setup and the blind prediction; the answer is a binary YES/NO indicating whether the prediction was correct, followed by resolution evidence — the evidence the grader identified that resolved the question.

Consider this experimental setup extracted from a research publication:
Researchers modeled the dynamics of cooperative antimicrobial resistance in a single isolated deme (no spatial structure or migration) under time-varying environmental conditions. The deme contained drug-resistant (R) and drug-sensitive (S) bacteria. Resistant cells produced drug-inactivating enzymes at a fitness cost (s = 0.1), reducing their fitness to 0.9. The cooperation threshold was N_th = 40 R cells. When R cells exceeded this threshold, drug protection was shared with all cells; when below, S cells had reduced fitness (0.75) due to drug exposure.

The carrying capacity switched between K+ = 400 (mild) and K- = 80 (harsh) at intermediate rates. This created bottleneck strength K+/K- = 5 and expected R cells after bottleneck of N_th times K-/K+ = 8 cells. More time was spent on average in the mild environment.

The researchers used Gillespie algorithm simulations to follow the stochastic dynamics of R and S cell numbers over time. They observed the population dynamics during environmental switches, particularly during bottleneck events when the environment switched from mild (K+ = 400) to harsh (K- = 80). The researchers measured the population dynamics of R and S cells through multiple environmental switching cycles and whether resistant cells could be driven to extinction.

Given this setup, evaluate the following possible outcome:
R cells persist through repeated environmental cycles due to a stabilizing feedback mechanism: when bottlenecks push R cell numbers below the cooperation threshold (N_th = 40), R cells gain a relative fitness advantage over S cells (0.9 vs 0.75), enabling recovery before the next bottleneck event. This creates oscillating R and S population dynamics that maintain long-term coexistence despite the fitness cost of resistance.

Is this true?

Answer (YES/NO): NO